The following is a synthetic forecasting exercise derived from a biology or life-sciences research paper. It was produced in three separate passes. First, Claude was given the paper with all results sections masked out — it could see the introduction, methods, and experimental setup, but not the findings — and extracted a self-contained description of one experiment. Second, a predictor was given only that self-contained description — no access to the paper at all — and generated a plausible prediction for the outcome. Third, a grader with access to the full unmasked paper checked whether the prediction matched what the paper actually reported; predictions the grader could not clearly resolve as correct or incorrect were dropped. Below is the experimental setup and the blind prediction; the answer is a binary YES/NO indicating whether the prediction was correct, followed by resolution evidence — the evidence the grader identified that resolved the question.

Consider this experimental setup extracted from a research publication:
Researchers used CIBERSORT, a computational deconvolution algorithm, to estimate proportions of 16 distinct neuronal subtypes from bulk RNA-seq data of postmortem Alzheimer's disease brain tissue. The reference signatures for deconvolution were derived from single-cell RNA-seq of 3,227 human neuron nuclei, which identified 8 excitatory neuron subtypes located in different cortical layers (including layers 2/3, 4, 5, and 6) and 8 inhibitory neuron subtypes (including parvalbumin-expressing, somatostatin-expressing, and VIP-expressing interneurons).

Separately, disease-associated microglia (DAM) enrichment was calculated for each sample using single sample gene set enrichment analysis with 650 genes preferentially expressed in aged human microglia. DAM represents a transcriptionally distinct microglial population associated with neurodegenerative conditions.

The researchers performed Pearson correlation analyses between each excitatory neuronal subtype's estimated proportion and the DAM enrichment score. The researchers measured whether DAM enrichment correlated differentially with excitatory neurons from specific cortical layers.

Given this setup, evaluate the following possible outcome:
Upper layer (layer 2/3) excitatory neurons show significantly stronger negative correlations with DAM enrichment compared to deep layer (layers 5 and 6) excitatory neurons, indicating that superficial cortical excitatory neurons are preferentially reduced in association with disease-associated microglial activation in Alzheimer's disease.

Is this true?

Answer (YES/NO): NO